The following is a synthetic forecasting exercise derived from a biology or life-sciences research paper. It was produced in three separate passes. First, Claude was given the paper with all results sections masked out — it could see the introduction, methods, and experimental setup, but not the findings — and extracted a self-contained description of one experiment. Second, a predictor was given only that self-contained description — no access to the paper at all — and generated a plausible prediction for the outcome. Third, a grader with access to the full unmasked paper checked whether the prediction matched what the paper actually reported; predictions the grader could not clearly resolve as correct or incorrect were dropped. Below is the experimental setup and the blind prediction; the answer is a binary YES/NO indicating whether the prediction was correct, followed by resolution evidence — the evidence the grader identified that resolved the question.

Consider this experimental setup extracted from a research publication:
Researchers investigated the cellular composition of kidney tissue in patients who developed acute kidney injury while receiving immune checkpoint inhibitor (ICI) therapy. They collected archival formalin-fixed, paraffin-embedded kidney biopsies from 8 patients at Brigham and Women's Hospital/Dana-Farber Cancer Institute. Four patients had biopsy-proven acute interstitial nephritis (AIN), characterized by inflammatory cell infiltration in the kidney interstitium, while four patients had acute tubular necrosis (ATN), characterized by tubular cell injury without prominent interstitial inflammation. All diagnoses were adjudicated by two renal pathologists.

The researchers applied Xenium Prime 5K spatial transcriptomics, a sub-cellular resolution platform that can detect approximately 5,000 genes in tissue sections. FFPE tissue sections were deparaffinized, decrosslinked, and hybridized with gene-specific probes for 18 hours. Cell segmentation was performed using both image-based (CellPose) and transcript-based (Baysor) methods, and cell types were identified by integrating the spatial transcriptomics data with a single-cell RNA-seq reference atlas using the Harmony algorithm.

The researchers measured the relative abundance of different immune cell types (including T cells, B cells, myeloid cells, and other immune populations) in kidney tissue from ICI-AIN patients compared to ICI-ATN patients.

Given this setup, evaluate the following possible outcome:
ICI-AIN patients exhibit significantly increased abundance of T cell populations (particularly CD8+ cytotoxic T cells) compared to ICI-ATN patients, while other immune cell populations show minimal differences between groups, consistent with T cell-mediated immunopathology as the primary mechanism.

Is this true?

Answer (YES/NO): NO